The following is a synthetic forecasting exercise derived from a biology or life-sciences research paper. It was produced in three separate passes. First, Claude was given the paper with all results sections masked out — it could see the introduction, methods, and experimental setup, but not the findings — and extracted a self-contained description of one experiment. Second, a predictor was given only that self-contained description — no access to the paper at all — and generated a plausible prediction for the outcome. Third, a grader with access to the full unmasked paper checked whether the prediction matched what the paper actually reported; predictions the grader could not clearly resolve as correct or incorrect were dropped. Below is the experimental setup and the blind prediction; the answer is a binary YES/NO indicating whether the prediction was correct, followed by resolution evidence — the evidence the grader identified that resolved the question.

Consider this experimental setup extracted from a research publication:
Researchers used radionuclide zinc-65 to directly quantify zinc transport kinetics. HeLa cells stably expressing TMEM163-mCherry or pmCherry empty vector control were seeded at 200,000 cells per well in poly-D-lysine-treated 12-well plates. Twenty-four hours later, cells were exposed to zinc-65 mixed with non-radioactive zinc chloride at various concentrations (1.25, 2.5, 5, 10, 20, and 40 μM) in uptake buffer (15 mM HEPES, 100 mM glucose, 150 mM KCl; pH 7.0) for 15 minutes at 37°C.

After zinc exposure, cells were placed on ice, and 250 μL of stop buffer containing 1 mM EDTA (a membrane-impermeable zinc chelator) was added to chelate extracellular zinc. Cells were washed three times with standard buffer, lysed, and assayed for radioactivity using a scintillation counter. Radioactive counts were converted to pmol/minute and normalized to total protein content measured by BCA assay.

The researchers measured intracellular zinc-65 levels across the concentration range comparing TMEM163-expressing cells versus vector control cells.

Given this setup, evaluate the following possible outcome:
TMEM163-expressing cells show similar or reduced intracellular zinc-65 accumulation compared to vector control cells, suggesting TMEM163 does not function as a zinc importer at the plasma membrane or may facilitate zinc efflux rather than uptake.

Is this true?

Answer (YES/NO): YES